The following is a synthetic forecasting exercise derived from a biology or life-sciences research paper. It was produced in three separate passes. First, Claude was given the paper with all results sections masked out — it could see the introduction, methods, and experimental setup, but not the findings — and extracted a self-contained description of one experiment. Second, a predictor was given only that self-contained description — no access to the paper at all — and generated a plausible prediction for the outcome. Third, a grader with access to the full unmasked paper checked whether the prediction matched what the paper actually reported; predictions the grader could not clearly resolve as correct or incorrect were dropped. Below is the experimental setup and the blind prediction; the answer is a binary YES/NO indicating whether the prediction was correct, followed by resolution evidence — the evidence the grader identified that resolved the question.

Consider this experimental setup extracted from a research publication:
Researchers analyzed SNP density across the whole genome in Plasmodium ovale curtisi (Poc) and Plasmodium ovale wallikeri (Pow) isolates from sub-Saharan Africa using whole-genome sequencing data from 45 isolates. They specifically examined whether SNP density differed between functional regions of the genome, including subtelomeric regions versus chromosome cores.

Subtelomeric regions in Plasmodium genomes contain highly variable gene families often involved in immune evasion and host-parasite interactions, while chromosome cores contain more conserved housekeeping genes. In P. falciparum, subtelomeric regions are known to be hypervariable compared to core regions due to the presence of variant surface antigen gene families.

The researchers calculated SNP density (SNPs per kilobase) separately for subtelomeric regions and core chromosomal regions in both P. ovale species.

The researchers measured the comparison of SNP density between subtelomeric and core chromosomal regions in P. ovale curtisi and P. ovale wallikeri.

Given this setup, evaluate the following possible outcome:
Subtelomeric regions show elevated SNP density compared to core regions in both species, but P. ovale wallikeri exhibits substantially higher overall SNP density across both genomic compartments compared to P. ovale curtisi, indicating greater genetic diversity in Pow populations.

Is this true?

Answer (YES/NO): NO